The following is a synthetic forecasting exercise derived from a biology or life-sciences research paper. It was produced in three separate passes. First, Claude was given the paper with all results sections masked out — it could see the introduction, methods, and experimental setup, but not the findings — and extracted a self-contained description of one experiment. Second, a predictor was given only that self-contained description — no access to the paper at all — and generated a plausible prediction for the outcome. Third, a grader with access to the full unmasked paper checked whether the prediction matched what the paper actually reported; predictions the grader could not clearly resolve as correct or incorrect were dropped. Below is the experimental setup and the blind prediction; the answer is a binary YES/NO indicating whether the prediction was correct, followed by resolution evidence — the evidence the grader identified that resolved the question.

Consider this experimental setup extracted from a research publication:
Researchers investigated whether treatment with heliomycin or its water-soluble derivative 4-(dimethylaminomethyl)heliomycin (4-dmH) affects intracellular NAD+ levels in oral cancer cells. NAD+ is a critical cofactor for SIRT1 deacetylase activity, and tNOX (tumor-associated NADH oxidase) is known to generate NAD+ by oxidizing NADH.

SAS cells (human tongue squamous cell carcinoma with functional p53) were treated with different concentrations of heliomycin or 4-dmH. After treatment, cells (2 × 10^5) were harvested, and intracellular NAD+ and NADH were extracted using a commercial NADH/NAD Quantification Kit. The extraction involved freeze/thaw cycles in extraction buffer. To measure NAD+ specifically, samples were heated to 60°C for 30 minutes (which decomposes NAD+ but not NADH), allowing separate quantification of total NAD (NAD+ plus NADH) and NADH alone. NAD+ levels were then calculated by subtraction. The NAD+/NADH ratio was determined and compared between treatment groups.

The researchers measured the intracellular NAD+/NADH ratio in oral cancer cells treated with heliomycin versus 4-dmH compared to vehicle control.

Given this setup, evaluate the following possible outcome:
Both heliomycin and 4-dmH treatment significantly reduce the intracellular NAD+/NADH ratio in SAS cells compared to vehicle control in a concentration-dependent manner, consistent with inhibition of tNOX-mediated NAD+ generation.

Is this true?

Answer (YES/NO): NO